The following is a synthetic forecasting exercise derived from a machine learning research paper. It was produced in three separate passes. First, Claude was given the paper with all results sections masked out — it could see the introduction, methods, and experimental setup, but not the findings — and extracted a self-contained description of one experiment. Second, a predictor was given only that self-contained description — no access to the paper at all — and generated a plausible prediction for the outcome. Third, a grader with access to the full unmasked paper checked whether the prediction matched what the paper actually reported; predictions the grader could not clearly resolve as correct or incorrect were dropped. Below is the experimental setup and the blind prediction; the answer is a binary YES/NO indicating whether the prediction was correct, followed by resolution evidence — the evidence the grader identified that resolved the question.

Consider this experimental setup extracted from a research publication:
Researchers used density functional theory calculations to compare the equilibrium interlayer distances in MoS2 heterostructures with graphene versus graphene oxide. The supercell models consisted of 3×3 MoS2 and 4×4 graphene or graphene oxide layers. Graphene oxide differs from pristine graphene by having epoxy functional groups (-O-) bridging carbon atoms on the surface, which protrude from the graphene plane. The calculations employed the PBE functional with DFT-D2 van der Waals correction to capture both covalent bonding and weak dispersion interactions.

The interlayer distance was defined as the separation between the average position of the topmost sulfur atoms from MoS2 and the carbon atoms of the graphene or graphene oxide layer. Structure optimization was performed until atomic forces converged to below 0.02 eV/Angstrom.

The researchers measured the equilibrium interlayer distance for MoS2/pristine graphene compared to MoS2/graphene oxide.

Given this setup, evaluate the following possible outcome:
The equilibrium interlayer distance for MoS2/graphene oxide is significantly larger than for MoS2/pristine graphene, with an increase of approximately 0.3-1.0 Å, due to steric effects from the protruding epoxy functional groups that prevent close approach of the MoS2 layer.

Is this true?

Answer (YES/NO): NO